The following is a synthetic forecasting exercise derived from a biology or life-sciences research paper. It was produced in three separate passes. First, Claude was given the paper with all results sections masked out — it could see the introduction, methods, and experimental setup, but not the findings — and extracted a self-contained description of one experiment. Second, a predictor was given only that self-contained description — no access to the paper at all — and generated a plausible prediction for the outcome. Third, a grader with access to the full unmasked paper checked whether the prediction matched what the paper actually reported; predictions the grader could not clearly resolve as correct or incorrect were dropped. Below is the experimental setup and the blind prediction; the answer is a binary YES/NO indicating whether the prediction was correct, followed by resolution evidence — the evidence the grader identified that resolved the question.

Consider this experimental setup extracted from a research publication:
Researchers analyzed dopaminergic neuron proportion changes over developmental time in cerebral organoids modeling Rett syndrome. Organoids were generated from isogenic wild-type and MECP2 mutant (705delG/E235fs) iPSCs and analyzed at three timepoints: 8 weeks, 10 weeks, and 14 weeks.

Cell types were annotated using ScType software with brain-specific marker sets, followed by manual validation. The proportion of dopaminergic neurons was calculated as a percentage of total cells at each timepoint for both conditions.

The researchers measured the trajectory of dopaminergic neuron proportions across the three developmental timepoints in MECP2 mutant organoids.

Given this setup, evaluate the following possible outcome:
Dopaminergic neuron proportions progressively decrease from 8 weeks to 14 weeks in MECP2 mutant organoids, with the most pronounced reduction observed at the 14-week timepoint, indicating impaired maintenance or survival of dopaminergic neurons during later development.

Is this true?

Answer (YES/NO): NO